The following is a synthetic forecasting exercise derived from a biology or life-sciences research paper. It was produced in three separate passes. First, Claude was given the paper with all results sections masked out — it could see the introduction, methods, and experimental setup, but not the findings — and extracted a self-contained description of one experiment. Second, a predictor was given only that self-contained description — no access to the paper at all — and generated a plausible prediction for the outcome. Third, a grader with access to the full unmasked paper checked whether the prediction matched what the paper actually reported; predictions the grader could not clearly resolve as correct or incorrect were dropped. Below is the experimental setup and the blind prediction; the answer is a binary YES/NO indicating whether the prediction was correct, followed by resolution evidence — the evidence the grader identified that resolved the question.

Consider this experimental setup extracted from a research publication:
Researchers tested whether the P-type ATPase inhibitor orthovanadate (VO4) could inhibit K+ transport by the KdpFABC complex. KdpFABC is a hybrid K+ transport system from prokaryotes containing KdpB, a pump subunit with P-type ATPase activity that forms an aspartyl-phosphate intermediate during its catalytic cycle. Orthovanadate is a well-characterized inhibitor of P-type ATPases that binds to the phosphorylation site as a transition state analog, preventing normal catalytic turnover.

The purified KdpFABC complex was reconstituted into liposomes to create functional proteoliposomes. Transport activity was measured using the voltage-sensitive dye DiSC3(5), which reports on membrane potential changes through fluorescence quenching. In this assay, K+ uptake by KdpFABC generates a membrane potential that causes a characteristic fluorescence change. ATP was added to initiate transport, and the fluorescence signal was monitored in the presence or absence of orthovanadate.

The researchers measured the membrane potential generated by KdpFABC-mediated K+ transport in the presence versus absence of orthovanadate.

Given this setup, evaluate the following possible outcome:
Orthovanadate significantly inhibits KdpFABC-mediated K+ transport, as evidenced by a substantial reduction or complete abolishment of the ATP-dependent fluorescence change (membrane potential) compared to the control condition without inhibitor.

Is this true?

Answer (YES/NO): NO